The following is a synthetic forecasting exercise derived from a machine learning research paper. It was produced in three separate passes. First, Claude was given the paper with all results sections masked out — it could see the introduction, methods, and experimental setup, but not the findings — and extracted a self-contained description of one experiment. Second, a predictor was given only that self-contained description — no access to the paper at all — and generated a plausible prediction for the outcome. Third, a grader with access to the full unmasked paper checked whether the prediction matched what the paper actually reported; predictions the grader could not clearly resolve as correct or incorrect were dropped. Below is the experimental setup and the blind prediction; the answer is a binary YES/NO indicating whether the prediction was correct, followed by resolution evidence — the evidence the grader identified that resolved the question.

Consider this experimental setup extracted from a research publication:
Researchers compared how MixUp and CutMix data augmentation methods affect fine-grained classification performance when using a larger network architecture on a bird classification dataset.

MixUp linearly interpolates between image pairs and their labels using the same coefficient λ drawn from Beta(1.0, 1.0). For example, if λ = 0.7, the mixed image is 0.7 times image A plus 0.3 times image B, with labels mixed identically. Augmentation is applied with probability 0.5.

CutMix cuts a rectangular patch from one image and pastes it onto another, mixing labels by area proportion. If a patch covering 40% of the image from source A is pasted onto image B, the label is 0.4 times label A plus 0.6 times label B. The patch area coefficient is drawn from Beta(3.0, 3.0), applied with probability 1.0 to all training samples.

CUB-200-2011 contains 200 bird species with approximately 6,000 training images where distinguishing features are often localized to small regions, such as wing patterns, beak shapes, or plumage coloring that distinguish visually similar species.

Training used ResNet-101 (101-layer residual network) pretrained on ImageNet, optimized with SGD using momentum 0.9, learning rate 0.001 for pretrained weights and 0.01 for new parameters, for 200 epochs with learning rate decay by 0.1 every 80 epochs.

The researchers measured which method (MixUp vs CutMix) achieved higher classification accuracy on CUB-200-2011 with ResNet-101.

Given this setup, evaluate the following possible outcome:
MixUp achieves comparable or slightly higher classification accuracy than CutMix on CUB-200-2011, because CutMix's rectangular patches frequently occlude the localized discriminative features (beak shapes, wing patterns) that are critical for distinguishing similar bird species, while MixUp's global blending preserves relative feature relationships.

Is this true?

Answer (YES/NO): NO